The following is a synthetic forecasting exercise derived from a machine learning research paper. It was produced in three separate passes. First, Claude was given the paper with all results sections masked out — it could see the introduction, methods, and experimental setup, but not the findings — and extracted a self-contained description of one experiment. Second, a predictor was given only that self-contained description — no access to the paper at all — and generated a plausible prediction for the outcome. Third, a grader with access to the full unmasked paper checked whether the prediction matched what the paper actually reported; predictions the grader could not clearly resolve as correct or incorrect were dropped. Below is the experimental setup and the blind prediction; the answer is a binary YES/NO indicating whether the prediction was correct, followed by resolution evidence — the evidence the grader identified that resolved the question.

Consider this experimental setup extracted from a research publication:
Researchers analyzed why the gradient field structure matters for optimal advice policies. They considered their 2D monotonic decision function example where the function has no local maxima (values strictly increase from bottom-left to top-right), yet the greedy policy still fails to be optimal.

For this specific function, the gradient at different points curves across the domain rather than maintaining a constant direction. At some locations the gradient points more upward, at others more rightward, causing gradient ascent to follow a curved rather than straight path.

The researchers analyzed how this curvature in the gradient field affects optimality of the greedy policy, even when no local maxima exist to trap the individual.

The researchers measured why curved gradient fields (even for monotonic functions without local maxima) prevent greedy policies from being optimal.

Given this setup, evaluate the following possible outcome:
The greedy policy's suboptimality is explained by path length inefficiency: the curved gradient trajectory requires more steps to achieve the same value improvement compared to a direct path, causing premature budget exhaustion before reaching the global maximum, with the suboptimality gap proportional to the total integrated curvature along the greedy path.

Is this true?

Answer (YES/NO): NO